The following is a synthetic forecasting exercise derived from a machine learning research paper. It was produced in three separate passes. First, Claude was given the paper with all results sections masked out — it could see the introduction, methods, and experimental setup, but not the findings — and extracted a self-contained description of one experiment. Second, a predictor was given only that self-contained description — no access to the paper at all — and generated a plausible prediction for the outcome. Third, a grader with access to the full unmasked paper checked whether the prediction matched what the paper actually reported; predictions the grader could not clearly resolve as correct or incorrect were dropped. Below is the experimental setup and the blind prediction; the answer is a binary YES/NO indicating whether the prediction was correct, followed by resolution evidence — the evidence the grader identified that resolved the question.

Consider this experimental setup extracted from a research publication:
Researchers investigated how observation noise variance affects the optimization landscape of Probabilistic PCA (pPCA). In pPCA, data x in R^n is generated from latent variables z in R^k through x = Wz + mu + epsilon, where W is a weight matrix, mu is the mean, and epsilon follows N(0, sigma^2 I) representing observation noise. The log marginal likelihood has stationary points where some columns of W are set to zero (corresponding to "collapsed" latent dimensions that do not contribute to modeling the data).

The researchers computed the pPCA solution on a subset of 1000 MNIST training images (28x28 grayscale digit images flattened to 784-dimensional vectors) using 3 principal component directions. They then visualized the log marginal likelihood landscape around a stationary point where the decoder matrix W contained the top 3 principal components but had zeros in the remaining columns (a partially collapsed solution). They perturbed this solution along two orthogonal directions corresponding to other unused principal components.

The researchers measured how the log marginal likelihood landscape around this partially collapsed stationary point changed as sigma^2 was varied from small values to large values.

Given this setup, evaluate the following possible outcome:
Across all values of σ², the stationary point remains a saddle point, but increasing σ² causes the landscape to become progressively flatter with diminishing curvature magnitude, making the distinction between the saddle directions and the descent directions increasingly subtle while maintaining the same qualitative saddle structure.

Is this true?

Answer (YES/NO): NO